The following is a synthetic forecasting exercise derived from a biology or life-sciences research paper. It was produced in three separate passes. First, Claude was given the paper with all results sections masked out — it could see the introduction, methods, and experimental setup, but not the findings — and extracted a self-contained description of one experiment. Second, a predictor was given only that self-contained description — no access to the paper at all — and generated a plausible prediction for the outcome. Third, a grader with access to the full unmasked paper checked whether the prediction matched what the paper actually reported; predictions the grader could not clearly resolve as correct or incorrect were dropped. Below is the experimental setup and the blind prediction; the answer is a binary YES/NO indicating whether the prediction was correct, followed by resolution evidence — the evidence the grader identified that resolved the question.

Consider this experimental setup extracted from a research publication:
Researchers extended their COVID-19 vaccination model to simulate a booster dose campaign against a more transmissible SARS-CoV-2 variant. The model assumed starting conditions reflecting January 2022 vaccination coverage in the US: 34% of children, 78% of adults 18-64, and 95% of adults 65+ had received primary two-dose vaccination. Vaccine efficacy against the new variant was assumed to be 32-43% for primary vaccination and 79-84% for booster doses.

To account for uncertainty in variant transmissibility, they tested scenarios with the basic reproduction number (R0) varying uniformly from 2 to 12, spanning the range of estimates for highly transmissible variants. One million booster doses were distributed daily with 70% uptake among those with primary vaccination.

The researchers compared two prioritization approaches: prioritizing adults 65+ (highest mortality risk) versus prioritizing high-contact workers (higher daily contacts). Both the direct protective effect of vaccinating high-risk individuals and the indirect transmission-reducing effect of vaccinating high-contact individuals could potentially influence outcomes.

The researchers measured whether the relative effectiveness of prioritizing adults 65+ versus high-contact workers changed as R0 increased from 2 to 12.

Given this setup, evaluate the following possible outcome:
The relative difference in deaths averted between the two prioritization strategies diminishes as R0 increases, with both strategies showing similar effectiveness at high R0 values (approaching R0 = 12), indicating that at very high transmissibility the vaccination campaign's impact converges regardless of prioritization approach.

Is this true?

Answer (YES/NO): YES